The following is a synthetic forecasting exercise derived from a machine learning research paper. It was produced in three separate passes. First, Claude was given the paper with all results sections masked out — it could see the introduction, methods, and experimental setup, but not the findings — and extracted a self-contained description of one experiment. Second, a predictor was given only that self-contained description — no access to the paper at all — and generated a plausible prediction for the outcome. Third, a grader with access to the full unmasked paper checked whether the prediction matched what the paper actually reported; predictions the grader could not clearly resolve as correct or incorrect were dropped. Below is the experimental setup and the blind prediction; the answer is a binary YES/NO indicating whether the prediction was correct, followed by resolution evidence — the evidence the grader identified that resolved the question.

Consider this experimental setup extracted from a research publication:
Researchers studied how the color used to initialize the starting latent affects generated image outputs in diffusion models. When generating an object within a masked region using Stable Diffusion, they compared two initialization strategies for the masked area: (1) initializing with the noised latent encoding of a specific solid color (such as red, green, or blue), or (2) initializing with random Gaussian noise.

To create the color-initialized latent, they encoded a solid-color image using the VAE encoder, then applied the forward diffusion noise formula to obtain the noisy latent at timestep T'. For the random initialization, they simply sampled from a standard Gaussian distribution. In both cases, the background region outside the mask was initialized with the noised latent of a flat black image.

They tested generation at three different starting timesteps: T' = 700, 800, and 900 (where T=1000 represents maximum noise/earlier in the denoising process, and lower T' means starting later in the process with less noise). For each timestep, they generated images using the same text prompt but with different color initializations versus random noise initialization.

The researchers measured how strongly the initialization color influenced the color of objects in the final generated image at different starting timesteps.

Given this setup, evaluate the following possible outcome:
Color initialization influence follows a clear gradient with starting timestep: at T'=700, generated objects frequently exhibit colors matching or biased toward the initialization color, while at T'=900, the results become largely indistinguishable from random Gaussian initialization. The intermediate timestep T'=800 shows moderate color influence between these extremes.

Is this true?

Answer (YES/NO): NO